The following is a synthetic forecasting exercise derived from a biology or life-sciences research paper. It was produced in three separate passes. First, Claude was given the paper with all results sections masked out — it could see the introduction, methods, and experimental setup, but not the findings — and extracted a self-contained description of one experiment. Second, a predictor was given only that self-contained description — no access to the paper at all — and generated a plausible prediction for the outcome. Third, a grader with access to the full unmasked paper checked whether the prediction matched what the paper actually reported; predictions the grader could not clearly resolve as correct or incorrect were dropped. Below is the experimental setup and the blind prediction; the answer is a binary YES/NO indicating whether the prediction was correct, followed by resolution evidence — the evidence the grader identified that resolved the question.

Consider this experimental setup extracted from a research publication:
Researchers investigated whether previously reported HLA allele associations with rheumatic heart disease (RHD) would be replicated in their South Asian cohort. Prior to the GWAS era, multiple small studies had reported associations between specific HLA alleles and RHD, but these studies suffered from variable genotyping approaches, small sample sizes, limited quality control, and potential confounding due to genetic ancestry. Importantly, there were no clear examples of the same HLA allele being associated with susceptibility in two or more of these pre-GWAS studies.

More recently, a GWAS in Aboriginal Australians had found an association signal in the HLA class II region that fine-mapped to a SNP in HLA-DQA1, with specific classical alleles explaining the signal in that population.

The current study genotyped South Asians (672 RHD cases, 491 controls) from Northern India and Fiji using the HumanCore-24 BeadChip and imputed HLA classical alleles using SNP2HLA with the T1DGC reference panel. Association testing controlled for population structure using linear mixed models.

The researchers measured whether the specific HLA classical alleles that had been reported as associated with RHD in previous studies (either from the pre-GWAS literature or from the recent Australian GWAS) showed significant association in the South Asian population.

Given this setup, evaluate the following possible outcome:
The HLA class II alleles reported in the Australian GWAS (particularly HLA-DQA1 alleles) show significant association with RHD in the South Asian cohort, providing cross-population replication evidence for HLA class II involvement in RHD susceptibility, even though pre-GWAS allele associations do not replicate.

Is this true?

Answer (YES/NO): NO